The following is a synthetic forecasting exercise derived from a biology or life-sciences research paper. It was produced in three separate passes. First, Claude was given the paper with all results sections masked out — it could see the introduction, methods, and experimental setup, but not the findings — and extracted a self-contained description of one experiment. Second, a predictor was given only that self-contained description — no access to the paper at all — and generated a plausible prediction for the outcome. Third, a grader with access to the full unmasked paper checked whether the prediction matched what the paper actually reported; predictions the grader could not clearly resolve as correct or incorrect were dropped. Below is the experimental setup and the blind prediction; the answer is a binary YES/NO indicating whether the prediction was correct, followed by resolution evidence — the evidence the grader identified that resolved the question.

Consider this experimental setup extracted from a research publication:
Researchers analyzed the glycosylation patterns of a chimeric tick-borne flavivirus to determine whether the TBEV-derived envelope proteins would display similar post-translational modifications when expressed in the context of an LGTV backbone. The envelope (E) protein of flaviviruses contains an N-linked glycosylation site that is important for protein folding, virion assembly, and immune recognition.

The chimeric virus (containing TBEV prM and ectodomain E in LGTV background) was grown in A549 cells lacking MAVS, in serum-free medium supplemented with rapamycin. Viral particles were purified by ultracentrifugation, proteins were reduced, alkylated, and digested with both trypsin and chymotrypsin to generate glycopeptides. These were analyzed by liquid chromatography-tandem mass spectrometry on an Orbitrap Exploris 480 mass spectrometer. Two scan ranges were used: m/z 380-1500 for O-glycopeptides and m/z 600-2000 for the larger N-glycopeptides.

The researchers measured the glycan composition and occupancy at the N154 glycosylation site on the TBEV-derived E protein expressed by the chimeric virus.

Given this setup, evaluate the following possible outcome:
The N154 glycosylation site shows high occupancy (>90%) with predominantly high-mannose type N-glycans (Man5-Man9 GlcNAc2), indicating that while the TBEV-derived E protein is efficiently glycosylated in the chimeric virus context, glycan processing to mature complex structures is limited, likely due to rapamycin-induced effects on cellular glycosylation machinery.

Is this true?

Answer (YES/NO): NO